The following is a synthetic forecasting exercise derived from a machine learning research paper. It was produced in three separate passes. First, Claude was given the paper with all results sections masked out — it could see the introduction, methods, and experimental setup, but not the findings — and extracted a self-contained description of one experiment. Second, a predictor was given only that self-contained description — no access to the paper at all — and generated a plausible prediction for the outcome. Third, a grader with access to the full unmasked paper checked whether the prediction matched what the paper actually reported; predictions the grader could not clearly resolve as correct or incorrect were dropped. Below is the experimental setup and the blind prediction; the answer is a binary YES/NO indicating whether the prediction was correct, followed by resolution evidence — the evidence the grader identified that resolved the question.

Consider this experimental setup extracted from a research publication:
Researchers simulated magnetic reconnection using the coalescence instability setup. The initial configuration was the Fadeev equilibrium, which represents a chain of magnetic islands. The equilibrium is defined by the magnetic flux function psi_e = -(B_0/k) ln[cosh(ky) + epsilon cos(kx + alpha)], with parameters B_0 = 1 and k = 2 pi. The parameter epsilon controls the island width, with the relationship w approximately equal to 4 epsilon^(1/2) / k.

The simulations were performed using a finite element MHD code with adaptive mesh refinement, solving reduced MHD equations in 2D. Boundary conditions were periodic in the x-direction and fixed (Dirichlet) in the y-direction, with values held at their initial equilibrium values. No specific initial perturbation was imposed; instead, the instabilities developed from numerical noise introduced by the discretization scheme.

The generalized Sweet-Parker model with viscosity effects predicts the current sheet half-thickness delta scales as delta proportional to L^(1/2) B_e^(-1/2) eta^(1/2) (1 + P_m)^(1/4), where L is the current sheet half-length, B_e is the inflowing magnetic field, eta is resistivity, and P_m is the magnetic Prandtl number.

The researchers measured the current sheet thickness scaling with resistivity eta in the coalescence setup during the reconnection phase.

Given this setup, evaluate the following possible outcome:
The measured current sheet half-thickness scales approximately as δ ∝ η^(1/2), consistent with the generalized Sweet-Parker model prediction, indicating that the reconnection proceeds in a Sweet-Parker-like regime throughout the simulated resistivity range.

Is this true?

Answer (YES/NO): NO